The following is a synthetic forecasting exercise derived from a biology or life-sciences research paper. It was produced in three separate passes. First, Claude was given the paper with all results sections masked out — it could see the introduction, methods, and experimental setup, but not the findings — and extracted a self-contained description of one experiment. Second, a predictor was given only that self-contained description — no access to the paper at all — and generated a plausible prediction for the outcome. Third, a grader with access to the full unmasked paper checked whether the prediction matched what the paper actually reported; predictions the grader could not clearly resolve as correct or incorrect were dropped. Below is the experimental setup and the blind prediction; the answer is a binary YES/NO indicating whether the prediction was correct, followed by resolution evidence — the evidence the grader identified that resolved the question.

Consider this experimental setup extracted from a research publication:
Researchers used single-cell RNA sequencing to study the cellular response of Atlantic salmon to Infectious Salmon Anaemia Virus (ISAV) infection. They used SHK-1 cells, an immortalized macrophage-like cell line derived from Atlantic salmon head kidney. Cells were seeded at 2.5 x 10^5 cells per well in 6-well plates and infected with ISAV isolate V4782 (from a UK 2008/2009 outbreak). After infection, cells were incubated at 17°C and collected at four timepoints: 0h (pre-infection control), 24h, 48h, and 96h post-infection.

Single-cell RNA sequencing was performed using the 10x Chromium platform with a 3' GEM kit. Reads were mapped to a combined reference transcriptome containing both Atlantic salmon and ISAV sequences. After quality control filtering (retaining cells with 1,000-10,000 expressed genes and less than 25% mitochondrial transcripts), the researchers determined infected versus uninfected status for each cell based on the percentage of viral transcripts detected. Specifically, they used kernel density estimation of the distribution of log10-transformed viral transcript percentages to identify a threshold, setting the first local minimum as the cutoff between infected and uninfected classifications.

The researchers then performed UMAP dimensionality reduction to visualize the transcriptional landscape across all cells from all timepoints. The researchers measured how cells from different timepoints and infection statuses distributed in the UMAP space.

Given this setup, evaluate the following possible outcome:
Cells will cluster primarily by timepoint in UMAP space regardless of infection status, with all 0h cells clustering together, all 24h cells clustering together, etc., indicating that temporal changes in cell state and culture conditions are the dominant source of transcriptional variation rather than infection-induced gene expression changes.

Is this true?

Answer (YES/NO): NO